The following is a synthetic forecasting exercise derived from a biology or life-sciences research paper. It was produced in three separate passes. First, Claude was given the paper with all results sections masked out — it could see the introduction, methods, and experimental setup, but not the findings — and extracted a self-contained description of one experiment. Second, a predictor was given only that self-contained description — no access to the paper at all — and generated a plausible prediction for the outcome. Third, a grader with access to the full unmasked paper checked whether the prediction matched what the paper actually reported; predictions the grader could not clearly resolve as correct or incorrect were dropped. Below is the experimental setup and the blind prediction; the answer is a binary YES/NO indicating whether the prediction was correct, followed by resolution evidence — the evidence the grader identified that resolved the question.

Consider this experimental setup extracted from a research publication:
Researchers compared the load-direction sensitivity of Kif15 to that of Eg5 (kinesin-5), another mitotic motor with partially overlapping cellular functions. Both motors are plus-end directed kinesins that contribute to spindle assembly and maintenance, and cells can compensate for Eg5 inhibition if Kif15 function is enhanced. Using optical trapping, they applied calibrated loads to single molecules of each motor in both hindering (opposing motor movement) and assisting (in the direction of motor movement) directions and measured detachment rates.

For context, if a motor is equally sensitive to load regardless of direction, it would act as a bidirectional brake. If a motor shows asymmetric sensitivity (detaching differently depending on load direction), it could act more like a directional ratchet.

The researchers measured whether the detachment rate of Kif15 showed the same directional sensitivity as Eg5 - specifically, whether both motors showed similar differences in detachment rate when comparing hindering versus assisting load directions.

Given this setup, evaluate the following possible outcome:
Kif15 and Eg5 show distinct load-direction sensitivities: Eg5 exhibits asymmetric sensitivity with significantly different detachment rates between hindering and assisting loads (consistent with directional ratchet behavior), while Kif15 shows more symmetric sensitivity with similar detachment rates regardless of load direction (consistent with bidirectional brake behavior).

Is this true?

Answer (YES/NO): NO